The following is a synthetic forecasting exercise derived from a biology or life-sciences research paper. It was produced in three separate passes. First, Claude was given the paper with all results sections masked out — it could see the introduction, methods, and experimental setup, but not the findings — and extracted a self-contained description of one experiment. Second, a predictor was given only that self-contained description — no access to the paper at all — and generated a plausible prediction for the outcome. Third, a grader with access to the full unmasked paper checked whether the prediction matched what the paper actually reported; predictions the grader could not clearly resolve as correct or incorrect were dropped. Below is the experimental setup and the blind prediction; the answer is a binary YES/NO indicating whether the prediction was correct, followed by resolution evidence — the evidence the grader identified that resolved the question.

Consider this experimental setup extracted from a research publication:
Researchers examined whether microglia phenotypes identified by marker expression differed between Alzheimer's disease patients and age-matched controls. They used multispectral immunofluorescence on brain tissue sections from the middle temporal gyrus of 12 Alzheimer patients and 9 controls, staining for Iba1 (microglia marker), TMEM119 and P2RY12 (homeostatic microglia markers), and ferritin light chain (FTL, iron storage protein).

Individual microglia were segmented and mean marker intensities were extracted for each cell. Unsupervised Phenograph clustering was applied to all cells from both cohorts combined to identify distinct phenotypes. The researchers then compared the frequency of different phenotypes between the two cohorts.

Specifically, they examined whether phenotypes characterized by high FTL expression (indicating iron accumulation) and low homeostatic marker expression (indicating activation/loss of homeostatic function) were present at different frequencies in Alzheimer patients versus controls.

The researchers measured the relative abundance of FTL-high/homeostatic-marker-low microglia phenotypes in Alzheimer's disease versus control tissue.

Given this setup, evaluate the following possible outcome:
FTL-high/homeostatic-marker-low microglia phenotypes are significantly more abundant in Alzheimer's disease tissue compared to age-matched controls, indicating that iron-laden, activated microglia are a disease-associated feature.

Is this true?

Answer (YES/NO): YES